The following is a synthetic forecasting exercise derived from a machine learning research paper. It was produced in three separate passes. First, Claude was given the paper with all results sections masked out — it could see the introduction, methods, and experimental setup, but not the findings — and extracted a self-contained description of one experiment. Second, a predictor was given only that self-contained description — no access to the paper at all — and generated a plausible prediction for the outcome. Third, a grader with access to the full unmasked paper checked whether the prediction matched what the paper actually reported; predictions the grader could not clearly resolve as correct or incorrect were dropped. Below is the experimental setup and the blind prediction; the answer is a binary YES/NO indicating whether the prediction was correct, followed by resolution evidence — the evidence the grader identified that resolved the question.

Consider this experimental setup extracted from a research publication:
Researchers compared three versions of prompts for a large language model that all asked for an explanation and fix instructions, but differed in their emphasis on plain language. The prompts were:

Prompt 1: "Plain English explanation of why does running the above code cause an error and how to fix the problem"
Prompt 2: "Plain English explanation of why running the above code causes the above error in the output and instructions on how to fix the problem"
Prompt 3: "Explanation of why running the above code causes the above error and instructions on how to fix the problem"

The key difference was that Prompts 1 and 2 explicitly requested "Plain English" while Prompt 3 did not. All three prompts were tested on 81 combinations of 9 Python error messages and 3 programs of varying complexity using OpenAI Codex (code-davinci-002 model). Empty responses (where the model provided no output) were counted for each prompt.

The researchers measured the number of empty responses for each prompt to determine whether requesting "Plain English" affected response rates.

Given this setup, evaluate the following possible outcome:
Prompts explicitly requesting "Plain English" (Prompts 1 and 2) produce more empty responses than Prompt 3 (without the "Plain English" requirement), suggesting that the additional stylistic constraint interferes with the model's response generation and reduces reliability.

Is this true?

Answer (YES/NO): NO